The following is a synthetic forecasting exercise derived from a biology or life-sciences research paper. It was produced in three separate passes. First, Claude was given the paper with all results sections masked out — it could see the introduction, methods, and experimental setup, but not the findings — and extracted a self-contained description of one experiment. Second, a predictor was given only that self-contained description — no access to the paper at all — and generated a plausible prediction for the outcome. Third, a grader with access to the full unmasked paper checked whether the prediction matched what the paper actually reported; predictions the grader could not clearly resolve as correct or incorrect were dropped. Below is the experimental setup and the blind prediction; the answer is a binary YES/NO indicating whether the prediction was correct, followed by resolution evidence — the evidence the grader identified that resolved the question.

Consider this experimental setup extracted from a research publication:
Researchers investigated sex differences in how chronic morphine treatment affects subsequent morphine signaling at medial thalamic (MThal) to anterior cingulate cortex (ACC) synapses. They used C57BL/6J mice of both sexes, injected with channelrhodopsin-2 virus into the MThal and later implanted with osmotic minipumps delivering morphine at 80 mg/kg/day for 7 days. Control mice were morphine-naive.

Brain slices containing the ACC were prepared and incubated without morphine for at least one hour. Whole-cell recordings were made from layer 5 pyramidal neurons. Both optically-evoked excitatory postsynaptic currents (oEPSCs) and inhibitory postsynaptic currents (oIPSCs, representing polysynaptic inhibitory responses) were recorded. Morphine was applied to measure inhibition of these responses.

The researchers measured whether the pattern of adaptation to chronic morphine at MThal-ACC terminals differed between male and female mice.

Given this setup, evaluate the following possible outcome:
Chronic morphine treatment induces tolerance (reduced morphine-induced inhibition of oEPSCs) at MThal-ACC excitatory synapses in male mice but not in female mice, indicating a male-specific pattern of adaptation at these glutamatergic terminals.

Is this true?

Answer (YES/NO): NO